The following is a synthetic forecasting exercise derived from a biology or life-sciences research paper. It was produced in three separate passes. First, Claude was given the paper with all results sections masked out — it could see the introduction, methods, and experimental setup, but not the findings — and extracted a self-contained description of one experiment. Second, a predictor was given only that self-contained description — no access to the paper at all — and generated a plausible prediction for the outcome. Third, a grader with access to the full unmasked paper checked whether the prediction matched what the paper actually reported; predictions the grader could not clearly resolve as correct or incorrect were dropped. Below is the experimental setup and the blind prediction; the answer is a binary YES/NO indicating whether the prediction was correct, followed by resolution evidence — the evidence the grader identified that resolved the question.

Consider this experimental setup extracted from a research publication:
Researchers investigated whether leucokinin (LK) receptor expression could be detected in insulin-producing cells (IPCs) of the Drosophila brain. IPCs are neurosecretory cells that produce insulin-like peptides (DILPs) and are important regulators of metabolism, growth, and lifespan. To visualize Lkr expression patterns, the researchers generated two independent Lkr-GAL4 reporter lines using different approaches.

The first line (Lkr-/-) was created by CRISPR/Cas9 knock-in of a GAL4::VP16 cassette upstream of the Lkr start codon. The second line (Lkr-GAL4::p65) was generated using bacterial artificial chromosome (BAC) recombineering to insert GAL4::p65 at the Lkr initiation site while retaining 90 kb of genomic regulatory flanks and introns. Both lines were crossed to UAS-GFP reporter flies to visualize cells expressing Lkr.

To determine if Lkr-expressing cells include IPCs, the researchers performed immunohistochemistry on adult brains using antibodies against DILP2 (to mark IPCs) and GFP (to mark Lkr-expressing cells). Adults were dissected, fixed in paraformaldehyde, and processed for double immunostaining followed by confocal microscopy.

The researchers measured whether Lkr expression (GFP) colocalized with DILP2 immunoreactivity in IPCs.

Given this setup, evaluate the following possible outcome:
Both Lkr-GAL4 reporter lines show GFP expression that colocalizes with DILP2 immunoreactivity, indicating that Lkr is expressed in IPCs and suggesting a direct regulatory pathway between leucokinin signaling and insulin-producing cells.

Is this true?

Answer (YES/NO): YES